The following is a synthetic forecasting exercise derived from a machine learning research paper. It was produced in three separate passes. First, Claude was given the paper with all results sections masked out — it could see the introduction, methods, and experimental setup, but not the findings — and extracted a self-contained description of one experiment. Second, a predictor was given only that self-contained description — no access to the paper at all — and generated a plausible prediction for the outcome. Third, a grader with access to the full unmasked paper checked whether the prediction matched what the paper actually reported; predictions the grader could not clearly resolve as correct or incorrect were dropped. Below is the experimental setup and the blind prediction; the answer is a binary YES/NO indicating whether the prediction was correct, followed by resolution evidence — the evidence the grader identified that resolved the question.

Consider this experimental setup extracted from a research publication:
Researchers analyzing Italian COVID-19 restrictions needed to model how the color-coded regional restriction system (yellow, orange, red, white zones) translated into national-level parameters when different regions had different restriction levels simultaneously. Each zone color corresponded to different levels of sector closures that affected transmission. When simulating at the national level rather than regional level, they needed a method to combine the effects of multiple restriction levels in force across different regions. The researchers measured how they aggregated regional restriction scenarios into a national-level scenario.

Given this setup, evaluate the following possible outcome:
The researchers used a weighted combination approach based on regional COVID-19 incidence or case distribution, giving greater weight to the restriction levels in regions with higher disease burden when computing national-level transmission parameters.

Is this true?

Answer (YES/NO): NO